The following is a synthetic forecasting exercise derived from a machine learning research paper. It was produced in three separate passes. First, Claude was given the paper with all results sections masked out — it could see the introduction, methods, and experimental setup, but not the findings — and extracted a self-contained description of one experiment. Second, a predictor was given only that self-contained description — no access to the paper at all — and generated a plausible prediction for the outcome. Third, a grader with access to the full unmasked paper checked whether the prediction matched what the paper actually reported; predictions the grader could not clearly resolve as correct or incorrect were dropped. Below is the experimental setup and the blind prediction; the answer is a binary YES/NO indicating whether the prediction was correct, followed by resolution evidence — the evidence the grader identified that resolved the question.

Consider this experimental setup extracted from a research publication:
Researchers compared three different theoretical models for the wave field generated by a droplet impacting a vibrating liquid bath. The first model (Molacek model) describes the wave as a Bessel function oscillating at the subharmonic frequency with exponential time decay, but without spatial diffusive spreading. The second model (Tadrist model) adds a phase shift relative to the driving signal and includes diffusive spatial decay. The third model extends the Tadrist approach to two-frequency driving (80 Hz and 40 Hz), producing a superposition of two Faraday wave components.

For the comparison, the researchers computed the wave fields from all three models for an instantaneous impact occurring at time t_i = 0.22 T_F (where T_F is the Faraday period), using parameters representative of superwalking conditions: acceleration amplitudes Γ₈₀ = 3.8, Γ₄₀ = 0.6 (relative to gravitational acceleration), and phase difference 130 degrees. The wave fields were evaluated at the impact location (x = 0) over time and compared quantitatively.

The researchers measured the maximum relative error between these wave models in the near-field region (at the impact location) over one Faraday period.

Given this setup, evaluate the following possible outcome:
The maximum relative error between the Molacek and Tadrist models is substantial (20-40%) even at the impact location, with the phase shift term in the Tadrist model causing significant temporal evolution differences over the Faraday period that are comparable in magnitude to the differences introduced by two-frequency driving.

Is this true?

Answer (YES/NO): NO